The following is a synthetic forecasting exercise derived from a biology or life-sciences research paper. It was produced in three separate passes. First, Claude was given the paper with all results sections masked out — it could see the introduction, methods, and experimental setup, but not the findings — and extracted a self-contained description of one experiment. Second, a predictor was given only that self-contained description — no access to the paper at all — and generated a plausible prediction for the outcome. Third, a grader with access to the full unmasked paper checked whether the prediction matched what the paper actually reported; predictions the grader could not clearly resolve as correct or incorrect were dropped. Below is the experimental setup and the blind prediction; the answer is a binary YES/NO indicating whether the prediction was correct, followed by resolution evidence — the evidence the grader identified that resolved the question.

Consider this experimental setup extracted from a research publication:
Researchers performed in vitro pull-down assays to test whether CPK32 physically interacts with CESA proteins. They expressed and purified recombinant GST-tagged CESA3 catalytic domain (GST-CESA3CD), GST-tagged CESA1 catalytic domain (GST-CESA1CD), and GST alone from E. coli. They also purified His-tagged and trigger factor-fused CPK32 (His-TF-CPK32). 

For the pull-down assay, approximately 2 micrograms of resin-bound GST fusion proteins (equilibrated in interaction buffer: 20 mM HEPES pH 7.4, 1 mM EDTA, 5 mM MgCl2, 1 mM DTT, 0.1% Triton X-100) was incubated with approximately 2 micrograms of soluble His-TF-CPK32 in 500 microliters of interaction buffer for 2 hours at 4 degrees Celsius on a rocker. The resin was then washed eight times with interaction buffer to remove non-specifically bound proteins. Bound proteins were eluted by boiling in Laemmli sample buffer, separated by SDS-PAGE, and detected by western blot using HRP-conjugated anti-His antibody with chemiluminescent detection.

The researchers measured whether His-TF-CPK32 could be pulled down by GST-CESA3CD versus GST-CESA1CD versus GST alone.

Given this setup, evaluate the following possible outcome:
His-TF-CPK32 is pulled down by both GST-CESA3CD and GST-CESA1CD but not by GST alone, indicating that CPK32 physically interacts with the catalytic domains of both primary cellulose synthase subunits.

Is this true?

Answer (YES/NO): YES